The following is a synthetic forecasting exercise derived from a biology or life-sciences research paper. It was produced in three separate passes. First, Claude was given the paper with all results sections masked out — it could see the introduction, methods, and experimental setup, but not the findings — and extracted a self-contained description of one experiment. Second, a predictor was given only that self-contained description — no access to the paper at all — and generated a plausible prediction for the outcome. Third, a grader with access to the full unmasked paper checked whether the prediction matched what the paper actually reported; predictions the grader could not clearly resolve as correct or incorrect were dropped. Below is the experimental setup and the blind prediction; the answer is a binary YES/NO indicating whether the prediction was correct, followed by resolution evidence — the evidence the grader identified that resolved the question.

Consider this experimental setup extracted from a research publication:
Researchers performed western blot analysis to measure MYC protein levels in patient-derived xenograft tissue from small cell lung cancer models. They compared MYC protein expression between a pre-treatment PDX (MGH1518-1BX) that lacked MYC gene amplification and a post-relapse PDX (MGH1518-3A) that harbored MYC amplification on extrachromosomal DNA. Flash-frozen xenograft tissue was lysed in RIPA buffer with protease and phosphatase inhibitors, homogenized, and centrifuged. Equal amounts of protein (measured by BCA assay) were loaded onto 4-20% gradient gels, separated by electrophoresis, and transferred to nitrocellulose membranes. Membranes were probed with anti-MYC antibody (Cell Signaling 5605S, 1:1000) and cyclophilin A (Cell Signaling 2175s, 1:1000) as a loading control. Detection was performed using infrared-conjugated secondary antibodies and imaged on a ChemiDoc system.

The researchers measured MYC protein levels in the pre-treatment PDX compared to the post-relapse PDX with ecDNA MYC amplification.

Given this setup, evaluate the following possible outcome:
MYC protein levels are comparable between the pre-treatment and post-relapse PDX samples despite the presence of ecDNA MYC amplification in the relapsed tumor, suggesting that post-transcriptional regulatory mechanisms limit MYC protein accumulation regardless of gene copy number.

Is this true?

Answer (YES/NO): NO